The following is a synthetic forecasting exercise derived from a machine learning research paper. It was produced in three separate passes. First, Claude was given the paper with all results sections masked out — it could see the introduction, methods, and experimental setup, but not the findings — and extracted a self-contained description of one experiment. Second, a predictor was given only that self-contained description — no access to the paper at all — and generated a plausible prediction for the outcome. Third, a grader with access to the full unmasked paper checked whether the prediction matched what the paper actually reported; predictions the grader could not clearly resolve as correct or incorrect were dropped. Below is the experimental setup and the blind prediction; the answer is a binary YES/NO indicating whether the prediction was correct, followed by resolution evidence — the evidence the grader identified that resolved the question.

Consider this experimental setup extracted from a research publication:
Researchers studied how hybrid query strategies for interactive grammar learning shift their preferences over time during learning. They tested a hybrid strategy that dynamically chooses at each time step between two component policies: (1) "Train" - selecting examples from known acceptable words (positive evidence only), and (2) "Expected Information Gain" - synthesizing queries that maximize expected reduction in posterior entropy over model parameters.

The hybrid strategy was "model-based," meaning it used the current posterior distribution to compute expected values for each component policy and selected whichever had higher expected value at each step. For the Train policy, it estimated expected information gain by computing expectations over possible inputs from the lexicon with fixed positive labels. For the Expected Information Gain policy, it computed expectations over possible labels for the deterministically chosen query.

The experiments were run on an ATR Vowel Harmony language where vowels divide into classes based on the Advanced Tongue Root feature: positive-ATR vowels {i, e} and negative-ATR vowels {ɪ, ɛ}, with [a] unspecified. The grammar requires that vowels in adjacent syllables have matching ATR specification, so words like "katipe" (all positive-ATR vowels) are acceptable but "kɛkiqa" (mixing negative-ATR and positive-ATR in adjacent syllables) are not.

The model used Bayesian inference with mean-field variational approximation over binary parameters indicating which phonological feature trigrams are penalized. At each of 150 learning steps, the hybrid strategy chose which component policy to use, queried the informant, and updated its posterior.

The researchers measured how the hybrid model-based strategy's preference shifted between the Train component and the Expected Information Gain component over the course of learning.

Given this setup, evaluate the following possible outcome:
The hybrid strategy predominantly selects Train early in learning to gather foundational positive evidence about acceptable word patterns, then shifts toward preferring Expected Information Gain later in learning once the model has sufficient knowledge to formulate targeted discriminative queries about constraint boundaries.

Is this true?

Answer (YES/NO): YES